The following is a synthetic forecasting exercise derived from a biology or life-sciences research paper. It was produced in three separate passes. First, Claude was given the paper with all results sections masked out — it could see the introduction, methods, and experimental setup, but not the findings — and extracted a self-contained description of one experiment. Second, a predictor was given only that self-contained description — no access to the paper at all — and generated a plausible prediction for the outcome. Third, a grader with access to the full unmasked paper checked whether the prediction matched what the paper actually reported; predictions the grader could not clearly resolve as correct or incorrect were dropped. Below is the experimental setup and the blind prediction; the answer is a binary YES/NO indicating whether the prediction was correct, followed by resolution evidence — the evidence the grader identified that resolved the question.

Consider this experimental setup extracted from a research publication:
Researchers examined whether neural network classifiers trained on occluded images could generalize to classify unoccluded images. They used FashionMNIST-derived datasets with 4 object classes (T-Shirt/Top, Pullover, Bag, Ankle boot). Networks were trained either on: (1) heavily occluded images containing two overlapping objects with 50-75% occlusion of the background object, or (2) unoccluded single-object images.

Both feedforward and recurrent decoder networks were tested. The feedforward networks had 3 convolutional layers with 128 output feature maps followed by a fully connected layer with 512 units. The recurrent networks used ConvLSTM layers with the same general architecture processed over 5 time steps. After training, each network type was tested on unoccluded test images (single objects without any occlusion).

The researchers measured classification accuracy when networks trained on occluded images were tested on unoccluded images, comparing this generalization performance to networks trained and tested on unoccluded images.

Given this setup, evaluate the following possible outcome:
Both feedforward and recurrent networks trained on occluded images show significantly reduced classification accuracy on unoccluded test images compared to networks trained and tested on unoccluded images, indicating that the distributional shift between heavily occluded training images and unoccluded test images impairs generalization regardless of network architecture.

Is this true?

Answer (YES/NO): NO